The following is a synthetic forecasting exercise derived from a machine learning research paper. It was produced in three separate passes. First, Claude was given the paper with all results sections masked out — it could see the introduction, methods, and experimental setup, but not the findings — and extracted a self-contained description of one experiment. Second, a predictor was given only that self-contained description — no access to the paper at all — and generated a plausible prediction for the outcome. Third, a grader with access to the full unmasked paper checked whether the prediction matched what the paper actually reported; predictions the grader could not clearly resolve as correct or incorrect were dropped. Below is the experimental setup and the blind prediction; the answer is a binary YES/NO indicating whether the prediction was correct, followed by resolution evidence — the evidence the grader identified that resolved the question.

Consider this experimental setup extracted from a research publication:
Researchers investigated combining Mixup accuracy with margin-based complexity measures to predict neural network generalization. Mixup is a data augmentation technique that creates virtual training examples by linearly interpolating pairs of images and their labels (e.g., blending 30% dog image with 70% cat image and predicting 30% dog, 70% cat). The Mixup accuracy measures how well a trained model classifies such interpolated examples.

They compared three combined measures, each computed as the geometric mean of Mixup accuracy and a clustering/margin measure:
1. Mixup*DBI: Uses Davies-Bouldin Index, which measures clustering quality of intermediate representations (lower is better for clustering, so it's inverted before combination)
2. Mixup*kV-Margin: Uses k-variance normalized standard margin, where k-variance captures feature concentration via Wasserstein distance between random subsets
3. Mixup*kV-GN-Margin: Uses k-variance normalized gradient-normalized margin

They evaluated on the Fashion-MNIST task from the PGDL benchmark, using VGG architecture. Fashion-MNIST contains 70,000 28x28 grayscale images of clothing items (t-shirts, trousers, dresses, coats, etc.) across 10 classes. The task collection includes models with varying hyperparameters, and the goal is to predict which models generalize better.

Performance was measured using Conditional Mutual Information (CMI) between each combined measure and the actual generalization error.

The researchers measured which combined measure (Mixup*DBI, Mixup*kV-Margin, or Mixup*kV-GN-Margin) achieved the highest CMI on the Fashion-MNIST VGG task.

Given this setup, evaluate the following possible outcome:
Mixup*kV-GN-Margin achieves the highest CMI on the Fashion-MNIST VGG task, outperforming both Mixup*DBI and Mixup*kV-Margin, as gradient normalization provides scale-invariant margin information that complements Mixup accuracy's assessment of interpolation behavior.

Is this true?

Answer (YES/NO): NO